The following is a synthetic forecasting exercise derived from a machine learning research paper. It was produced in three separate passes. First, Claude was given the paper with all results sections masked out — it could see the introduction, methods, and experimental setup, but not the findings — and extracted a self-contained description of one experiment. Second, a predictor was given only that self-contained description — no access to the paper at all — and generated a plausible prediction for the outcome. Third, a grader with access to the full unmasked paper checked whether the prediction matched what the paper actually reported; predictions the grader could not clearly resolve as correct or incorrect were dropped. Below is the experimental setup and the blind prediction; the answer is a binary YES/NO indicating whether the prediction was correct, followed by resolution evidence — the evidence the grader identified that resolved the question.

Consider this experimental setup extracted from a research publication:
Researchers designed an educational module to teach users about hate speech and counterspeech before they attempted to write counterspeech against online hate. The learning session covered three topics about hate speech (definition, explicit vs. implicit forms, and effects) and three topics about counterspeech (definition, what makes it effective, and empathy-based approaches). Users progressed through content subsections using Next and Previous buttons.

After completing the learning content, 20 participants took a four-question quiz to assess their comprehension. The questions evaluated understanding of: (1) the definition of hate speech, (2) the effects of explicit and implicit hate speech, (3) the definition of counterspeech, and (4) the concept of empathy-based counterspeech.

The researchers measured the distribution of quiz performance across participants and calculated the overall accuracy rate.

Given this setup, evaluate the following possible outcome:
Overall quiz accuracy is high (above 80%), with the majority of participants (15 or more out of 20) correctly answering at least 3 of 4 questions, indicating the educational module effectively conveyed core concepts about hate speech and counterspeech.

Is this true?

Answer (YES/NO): YES